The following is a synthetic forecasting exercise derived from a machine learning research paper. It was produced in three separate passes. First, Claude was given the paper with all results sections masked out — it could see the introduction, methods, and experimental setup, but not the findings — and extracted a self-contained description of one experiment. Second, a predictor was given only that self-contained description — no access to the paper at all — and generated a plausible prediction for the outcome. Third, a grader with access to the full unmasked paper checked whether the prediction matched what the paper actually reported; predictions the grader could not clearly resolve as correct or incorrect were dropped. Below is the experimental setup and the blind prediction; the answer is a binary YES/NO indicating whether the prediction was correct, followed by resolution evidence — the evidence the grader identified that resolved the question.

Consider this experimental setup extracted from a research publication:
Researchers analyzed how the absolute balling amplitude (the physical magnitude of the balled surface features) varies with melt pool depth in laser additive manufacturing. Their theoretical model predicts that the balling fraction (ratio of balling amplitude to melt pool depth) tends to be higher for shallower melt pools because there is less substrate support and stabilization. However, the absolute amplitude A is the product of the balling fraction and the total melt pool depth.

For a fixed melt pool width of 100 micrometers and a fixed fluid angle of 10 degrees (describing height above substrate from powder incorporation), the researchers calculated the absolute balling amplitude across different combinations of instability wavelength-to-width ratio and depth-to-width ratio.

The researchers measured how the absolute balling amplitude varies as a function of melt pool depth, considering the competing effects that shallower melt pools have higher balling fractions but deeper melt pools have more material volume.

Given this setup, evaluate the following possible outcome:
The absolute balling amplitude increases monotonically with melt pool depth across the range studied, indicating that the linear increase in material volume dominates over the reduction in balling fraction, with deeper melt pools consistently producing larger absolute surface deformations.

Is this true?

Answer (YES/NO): NO